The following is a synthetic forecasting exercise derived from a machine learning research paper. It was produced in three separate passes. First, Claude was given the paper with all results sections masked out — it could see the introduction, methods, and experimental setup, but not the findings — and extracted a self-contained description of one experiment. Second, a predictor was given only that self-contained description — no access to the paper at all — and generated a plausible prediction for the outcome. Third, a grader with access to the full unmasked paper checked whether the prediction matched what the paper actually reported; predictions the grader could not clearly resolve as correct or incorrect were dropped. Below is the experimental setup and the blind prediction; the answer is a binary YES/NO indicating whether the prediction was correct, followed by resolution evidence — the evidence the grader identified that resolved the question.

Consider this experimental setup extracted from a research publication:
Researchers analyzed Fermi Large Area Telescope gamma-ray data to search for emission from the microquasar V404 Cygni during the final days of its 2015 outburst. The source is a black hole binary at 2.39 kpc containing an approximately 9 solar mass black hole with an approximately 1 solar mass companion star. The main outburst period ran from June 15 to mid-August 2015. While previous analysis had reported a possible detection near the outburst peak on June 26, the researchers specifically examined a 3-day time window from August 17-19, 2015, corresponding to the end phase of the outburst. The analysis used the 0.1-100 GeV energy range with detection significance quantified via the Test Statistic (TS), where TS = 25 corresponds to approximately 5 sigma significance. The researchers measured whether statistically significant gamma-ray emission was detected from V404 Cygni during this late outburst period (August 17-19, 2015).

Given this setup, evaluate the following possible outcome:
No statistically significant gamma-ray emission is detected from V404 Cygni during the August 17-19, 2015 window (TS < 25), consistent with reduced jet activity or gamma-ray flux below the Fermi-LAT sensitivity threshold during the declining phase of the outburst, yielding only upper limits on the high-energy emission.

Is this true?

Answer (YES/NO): NO